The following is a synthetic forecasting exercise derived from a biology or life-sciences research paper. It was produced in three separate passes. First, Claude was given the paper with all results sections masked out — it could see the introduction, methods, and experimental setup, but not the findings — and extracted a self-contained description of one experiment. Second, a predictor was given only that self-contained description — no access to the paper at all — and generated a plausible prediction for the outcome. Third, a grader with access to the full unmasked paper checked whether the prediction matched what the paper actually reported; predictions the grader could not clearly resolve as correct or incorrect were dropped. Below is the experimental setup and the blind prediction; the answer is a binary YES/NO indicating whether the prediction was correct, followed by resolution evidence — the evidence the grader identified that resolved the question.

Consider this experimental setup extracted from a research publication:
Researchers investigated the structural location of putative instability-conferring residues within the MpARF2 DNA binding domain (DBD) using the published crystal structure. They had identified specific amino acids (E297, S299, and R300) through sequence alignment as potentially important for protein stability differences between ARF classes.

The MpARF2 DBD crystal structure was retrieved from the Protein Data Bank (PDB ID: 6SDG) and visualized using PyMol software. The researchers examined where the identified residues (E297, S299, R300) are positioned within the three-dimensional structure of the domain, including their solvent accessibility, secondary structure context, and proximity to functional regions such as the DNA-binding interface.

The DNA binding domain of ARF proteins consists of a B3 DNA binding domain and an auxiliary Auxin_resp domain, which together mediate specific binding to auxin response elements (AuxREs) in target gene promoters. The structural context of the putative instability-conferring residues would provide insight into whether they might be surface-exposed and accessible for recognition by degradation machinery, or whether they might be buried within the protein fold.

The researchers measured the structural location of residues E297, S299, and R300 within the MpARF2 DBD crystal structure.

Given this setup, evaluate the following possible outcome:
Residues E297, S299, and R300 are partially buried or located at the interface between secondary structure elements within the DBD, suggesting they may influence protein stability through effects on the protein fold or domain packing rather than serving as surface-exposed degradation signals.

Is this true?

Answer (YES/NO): NO